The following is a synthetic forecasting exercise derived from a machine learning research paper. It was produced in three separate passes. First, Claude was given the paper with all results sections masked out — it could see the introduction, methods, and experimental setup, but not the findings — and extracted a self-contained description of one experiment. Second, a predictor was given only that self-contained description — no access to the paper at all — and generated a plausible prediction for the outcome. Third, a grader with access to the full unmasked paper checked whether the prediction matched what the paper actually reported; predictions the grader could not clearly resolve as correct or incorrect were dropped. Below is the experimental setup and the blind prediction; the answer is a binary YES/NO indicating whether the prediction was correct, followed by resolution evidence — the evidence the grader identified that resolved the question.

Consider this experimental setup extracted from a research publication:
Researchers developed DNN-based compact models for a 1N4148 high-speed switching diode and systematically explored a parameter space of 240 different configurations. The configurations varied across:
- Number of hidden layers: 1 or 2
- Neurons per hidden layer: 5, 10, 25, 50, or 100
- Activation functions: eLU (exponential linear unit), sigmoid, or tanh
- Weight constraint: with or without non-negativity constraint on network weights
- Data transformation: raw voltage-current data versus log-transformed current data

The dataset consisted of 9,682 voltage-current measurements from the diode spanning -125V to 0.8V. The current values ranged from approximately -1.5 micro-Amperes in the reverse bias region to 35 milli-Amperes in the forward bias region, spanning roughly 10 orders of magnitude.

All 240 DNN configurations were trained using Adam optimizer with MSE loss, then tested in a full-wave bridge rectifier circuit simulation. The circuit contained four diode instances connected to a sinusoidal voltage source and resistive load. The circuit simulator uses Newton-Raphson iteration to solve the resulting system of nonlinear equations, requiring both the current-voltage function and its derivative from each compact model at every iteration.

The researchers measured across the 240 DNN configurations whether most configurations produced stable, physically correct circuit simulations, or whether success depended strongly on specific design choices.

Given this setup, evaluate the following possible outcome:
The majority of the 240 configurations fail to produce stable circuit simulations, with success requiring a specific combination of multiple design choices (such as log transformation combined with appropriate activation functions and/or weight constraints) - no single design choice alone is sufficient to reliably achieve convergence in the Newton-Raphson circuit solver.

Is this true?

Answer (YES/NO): NO